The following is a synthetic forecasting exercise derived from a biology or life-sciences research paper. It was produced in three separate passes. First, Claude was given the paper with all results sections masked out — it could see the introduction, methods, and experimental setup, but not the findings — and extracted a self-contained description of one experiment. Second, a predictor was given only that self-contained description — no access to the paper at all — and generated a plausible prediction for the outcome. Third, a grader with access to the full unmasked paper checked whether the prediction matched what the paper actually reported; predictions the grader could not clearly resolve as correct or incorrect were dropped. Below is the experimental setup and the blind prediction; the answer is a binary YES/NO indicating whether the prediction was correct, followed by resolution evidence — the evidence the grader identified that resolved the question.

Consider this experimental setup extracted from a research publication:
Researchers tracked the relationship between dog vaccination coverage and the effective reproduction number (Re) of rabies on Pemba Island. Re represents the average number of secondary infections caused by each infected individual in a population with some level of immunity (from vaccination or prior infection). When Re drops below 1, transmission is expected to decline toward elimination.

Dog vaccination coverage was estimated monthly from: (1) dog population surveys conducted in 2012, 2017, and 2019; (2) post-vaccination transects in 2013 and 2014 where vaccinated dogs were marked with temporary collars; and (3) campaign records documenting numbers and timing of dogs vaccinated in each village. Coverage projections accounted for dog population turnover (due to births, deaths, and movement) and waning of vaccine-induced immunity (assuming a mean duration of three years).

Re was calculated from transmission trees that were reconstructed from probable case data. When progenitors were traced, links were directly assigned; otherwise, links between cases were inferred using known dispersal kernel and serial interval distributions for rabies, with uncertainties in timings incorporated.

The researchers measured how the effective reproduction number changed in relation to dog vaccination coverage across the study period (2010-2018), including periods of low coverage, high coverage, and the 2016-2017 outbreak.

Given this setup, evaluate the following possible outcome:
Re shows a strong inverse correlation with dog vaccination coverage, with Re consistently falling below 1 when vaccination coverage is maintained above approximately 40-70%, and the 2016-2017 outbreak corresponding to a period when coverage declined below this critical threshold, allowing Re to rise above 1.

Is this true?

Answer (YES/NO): YES